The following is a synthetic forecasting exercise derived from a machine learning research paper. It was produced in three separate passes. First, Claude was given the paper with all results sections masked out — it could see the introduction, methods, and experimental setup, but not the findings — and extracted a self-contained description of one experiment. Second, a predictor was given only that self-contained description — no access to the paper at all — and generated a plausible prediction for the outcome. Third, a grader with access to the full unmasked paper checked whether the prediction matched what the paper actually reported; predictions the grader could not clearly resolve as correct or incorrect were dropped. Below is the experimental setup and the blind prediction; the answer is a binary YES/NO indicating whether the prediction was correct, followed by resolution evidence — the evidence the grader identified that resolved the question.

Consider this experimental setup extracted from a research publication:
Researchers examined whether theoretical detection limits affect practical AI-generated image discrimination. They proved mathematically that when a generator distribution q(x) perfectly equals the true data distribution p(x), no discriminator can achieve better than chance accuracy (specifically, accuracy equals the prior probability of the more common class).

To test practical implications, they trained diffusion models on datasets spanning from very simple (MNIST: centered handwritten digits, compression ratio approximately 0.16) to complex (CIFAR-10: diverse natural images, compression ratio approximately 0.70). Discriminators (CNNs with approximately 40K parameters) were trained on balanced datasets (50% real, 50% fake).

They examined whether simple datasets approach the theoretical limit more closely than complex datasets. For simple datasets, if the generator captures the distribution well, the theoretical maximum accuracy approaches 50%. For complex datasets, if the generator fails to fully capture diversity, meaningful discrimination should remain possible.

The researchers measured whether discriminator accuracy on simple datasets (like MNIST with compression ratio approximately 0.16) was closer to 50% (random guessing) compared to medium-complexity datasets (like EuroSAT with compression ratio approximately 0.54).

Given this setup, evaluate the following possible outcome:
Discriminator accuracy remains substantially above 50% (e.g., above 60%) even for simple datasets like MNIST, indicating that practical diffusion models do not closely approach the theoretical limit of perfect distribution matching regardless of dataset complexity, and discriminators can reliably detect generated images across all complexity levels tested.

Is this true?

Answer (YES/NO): YES